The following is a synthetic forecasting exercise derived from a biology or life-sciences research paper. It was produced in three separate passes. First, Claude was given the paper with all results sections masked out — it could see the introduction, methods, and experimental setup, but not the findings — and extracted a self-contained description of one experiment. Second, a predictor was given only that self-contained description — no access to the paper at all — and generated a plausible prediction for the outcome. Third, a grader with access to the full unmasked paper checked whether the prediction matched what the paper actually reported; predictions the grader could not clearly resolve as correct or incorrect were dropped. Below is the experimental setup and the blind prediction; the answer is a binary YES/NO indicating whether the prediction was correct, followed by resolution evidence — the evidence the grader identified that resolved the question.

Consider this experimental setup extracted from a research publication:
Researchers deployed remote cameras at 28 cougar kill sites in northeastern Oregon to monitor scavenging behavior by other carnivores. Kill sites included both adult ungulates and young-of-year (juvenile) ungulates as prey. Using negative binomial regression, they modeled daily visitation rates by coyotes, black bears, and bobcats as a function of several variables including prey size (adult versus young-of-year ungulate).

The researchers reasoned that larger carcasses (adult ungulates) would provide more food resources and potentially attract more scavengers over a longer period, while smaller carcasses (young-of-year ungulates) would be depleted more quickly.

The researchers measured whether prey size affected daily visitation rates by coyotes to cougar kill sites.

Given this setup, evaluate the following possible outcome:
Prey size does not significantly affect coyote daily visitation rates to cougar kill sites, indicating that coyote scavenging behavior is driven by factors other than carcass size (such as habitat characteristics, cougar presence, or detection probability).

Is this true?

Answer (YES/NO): NO